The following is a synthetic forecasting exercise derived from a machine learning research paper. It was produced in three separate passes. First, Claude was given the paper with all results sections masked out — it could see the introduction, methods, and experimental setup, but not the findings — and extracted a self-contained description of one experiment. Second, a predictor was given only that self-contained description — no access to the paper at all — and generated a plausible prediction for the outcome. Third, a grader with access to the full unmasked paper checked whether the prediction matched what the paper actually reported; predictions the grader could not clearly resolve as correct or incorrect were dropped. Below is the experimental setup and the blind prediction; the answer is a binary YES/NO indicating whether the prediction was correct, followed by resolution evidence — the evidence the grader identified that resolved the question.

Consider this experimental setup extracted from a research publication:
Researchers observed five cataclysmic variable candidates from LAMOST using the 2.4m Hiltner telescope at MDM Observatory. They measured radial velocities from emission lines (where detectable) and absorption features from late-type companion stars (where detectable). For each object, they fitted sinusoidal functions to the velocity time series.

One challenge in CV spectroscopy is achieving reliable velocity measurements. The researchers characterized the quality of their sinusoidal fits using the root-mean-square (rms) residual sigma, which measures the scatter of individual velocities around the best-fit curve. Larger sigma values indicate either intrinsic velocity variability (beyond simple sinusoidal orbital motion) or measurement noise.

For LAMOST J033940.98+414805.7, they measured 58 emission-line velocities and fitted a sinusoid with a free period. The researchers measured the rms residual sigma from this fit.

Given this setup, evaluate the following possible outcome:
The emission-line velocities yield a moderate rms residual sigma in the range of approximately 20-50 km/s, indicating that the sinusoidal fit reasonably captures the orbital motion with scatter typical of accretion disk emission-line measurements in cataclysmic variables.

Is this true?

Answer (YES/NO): YES